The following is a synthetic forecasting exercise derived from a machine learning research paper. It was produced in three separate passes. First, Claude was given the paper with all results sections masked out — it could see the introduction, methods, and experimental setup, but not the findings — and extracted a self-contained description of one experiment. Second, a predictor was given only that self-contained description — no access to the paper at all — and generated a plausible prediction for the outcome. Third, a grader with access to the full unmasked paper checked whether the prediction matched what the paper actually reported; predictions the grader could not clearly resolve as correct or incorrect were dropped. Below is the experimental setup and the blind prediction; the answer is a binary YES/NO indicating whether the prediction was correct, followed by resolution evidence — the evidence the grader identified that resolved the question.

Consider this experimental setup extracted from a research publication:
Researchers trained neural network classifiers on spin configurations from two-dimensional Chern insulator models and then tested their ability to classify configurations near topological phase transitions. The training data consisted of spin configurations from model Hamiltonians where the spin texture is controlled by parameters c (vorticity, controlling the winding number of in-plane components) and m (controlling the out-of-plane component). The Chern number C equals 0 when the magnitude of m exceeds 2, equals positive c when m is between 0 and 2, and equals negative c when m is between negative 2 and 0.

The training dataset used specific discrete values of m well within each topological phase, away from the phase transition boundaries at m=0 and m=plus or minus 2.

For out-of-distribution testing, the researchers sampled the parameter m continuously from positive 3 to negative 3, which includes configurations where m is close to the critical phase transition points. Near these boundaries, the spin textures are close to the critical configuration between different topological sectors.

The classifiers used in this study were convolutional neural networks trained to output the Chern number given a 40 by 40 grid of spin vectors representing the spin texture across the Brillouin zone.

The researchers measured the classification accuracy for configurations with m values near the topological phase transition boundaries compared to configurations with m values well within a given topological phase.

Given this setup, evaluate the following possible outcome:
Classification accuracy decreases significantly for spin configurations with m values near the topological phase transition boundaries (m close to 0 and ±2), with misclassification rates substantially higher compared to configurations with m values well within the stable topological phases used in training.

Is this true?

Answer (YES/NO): NO